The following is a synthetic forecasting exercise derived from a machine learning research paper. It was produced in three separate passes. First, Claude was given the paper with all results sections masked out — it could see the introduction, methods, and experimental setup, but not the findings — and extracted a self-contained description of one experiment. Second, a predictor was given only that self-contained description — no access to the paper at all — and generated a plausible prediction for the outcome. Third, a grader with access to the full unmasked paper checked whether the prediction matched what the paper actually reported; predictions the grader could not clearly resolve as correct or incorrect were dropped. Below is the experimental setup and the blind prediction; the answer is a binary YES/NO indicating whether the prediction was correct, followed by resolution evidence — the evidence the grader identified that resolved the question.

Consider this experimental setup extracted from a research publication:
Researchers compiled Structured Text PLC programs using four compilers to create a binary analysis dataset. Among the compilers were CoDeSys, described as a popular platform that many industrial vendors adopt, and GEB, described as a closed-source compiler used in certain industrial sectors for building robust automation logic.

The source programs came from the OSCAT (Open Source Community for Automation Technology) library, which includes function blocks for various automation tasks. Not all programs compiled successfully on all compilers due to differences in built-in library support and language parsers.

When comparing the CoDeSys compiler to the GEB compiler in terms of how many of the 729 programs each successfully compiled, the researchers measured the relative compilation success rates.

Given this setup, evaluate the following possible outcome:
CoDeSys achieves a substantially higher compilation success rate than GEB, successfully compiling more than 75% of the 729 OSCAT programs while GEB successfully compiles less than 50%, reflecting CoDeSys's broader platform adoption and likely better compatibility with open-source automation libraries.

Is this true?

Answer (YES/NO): NO